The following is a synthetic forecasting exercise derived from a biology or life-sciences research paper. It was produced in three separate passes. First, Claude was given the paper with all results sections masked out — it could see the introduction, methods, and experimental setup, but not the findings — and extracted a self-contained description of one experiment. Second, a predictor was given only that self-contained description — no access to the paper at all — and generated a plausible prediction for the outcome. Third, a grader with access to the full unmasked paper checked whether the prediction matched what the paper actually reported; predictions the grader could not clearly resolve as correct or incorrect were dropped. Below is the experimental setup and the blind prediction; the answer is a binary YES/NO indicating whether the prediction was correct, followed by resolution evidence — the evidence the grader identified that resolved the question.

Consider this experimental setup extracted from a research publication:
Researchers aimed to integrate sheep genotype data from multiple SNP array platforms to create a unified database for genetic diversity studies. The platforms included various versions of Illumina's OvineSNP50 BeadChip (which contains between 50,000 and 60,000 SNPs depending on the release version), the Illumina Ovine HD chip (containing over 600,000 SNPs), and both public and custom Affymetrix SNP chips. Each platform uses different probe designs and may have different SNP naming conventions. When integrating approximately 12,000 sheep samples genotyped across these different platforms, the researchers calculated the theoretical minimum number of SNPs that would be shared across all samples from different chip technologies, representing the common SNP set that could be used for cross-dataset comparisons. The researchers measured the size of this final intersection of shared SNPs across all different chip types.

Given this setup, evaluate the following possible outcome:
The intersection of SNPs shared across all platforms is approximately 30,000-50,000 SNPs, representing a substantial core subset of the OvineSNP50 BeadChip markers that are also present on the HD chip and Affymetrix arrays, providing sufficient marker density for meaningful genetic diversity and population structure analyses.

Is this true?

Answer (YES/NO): YES